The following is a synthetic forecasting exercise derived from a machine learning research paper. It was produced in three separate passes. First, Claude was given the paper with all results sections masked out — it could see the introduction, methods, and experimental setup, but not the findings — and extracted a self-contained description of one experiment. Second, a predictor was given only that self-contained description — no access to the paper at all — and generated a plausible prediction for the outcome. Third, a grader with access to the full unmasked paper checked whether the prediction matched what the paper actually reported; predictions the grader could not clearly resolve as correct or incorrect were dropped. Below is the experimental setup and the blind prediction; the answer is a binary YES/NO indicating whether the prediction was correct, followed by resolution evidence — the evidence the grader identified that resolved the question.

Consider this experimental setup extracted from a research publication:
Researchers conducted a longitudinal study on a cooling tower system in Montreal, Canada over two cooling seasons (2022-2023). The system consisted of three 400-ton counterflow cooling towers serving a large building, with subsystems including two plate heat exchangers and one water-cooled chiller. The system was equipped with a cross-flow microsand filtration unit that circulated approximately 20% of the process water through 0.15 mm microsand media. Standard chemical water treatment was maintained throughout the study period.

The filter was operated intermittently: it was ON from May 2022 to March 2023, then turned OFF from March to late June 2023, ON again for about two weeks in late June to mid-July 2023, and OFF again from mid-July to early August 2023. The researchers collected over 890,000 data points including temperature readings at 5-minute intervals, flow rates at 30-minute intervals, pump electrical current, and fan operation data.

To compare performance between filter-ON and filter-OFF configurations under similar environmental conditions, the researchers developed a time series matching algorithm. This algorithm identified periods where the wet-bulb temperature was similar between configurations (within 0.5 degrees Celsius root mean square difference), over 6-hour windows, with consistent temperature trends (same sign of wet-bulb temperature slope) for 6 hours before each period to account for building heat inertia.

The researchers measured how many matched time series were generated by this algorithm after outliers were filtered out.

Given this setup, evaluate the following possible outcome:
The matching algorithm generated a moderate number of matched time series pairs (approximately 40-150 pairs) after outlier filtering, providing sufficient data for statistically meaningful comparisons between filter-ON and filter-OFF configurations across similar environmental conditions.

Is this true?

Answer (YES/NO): NO